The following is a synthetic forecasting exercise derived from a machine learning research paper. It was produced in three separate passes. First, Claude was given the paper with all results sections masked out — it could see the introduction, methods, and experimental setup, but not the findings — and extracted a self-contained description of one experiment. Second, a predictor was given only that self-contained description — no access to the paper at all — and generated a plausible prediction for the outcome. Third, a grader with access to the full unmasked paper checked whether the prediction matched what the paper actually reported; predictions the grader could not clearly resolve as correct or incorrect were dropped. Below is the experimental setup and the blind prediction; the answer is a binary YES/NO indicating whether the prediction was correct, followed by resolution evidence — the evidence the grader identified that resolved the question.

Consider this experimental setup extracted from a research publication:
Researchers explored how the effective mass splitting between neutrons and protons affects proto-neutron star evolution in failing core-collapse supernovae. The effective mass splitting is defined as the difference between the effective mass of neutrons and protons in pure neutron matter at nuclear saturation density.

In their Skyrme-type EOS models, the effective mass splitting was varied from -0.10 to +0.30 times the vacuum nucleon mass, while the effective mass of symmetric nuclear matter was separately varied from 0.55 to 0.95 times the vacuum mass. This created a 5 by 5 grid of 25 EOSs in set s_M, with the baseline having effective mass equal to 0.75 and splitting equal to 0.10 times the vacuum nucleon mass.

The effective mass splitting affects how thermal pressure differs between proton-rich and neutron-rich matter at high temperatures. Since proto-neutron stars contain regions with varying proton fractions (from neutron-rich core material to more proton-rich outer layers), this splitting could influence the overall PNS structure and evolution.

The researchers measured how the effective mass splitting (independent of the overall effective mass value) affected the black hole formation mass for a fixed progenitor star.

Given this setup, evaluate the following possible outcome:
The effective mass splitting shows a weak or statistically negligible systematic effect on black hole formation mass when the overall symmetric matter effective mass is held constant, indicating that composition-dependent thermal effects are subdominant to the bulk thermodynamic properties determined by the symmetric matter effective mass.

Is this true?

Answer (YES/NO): YES